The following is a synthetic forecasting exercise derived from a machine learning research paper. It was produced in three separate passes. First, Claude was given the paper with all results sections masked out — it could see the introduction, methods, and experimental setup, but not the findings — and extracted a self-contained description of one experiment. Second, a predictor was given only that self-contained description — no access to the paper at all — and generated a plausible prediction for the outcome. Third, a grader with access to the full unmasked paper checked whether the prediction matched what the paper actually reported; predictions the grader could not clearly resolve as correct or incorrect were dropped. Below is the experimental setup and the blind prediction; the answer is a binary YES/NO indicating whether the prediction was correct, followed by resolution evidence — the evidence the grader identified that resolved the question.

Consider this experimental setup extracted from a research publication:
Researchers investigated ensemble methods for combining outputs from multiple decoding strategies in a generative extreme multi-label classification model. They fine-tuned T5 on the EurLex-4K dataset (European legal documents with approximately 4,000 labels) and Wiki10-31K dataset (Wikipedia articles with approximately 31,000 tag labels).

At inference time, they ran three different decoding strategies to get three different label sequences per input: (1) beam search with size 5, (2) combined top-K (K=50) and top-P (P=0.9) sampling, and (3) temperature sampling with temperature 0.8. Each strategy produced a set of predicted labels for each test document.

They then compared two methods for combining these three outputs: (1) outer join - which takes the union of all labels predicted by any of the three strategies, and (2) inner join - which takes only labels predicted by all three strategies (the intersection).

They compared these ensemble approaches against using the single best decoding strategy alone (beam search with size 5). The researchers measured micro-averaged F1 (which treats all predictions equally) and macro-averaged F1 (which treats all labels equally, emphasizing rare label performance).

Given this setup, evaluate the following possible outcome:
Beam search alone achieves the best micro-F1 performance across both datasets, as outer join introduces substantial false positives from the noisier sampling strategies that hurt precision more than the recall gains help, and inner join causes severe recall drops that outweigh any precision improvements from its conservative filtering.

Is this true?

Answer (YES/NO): YES